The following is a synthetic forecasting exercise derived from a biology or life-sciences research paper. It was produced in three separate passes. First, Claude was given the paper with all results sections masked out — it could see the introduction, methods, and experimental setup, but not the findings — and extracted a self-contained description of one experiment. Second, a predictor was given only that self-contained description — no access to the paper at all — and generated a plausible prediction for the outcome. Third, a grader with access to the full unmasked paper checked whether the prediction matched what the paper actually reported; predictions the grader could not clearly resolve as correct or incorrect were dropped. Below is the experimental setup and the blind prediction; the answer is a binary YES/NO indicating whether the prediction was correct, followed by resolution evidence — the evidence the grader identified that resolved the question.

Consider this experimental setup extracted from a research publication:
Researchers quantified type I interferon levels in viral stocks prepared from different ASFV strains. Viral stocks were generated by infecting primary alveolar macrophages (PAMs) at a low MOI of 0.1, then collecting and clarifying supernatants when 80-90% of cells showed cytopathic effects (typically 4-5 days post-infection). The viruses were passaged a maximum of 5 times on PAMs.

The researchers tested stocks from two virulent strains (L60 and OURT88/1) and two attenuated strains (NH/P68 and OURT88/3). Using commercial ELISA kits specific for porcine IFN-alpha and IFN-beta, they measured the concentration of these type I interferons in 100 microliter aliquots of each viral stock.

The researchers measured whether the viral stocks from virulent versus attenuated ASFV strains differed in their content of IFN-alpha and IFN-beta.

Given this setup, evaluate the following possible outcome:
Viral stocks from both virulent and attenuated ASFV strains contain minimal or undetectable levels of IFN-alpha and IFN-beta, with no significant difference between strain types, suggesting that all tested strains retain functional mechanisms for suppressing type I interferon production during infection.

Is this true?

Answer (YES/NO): NO